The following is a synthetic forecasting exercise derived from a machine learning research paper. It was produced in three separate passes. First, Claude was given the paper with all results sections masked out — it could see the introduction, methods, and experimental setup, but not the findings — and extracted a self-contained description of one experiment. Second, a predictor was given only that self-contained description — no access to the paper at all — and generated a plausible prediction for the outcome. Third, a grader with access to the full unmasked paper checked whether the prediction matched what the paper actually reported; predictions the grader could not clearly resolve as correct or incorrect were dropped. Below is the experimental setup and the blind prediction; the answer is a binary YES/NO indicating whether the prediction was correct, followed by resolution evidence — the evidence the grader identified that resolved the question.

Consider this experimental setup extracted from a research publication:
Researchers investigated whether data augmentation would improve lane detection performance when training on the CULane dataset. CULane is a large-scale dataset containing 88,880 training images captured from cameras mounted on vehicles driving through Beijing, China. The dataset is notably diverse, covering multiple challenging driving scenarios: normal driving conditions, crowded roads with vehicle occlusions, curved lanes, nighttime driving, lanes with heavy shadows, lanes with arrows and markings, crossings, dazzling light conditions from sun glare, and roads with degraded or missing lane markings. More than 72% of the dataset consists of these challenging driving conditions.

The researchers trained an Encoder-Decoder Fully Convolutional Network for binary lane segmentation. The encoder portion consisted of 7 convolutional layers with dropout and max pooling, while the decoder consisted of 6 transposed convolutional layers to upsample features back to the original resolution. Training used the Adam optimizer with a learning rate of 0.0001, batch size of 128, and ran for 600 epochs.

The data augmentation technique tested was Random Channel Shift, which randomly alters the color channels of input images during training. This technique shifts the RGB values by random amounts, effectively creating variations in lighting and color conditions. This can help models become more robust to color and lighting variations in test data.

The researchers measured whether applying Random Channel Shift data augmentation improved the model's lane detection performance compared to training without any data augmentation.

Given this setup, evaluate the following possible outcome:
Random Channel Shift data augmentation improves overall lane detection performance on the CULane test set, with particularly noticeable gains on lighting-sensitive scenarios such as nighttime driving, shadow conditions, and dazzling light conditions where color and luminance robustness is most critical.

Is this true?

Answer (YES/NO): NO